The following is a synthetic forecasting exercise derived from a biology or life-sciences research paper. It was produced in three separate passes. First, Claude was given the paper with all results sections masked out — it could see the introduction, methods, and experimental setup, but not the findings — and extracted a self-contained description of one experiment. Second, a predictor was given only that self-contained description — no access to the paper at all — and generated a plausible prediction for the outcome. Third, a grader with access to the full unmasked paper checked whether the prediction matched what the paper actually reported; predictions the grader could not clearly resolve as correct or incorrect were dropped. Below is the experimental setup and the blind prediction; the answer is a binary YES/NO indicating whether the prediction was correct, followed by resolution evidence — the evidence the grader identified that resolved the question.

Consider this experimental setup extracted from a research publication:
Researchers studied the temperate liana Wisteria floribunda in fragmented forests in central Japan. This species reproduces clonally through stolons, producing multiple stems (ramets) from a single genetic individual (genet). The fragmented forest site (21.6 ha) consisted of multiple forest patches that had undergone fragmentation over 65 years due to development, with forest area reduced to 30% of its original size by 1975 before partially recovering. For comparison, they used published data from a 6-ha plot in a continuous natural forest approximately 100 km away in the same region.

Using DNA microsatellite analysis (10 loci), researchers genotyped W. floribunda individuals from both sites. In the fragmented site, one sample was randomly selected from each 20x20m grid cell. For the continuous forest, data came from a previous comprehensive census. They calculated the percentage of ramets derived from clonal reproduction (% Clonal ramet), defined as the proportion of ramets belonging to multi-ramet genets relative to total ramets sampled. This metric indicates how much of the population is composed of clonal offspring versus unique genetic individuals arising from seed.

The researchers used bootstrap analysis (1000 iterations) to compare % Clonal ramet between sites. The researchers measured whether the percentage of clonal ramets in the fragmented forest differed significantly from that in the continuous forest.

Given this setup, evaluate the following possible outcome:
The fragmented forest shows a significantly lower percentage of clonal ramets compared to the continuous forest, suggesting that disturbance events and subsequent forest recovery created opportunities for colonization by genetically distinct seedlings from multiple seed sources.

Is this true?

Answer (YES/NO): NO